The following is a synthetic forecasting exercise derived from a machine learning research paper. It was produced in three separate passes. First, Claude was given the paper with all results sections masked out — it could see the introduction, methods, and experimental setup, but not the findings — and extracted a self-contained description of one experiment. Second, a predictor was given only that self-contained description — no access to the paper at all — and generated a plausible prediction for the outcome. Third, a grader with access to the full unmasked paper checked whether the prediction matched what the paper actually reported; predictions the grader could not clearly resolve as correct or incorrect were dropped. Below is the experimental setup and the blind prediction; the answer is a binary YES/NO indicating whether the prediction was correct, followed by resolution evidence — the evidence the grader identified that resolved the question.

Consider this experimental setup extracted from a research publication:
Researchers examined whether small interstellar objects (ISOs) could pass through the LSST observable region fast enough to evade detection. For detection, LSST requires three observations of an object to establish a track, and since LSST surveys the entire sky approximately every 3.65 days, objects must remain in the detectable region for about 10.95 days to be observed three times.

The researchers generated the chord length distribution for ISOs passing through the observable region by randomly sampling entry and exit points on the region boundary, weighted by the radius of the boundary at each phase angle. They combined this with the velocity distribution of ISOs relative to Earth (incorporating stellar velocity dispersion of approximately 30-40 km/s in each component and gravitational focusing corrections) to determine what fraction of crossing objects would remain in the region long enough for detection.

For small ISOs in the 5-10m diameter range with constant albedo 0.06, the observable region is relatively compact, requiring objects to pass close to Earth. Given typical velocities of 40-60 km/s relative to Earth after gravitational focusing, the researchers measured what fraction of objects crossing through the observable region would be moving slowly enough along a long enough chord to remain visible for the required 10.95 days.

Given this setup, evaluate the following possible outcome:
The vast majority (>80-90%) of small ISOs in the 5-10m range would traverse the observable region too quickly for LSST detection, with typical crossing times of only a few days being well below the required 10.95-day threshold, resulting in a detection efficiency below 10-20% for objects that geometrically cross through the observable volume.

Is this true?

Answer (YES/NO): YES